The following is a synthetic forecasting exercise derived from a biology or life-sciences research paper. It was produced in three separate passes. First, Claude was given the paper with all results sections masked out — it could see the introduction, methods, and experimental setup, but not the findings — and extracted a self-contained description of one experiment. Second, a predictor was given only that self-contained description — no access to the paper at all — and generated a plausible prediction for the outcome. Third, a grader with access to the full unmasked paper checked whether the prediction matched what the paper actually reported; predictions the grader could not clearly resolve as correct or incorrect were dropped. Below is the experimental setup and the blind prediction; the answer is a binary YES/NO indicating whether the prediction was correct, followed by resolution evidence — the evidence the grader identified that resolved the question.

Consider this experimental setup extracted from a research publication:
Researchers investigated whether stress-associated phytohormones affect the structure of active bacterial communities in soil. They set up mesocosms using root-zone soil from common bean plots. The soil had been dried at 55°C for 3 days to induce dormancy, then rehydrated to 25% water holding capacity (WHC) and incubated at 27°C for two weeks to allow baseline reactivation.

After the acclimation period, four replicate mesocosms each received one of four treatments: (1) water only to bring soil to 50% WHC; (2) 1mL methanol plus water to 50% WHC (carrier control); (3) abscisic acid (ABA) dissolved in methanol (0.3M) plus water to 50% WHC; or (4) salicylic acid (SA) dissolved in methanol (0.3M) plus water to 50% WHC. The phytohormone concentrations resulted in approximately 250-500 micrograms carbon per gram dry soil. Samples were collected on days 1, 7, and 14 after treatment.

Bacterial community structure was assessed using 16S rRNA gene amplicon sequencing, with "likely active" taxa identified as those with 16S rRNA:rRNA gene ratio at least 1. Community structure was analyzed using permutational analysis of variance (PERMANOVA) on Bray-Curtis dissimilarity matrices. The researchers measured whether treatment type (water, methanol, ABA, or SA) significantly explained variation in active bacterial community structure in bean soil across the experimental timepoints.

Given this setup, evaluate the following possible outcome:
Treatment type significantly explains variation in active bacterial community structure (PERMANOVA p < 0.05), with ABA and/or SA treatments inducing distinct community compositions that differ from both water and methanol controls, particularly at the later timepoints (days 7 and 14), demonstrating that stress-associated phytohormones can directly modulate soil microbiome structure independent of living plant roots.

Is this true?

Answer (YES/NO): NO